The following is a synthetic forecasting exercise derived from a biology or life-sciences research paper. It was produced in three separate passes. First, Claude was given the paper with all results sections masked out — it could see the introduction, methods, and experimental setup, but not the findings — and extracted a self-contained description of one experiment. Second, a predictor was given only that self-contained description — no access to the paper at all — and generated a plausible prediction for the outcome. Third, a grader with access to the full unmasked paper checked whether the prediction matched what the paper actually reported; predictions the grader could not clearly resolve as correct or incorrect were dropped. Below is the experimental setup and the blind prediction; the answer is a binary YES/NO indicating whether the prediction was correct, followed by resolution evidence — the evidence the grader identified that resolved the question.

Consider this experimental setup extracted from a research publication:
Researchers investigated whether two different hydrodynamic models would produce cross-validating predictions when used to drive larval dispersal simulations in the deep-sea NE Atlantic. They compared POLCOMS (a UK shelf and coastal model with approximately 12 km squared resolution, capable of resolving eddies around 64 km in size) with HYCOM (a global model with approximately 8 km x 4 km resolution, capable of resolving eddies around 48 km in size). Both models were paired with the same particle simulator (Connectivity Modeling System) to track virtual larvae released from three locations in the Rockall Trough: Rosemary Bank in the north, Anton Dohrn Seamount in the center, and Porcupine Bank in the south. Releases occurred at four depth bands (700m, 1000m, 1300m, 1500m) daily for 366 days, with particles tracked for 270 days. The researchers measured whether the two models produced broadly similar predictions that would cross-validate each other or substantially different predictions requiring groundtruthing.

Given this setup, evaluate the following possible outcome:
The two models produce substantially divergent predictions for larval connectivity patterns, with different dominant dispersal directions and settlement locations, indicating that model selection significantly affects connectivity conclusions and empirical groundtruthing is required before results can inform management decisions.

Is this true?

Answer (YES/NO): YES